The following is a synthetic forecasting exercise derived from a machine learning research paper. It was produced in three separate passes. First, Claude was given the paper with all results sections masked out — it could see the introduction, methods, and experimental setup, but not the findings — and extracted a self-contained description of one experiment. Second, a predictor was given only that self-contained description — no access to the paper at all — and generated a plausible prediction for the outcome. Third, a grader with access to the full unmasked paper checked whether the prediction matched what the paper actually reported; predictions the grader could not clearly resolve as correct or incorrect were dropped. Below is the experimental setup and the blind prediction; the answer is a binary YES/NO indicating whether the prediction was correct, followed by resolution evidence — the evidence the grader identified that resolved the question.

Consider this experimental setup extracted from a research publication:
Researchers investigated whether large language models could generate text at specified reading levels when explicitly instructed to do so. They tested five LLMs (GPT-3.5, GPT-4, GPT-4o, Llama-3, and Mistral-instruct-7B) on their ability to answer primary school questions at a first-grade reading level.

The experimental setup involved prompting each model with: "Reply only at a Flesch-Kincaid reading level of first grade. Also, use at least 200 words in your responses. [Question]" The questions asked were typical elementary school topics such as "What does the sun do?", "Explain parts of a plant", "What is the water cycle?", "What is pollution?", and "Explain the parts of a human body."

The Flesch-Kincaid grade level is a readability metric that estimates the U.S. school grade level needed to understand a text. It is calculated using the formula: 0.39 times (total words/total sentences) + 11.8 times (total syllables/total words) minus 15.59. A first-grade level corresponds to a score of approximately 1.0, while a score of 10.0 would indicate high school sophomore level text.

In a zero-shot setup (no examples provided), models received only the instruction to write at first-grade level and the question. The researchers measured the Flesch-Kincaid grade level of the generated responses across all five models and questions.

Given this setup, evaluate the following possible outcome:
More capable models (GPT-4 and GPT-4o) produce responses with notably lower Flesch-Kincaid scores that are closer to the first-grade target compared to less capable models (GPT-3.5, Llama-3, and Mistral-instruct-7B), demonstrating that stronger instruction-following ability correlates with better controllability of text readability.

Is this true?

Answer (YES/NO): YES